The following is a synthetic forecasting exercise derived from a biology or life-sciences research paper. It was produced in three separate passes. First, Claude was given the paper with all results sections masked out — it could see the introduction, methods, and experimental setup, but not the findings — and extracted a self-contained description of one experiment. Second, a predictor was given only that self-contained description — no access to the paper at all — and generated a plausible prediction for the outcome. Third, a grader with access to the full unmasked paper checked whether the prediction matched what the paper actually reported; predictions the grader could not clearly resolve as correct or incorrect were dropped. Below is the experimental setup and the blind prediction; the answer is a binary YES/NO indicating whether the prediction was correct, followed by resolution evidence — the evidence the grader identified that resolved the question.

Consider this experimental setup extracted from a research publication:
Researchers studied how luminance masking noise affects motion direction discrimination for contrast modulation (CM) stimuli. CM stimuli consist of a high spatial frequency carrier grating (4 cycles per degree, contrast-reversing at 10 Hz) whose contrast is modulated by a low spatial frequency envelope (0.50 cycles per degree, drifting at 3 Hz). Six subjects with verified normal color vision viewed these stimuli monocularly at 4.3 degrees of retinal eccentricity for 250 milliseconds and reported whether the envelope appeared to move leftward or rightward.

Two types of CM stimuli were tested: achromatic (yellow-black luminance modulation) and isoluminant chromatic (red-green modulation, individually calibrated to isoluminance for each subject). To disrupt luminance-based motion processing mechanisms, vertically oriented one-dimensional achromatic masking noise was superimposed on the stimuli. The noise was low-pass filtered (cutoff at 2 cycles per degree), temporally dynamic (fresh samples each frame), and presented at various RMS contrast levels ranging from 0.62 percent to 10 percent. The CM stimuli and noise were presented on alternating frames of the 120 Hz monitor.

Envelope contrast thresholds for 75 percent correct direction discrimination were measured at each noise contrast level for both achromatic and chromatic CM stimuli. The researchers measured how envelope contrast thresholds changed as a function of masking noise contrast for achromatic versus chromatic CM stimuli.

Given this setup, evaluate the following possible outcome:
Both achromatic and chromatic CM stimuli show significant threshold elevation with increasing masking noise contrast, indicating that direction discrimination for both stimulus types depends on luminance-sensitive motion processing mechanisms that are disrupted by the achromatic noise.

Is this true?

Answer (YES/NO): NO